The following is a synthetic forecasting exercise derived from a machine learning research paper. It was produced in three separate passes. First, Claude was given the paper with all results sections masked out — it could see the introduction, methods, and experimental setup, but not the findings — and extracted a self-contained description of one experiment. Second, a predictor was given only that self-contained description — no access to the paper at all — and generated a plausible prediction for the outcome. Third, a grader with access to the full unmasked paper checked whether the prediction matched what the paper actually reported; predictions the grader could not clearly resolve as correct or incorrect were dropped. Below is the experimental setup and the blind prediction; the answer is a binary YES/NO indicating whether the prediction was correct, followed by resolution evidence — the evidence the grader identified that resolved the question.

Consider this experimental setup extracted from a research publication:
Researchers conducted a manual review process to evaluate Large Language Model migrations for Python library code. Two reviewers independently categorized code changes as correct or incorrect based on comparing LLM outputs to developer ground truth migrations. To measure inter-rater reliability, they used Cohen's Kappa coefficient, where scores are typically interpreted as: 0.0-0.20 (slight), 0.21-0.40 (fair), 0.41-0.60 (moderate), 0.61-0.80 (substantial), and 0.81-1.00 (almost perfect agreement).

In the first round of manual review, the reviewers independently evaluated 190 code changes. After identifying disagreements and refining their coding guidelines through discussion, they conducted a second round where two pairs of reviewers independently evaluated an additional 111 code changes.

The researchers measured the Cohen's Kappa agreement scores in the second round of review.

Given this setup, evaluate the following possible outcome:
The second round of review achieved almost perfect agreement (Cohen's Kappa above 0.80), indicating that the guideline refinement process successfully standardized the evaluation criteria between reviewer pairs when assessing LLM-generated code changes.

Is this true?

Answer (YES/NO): NO